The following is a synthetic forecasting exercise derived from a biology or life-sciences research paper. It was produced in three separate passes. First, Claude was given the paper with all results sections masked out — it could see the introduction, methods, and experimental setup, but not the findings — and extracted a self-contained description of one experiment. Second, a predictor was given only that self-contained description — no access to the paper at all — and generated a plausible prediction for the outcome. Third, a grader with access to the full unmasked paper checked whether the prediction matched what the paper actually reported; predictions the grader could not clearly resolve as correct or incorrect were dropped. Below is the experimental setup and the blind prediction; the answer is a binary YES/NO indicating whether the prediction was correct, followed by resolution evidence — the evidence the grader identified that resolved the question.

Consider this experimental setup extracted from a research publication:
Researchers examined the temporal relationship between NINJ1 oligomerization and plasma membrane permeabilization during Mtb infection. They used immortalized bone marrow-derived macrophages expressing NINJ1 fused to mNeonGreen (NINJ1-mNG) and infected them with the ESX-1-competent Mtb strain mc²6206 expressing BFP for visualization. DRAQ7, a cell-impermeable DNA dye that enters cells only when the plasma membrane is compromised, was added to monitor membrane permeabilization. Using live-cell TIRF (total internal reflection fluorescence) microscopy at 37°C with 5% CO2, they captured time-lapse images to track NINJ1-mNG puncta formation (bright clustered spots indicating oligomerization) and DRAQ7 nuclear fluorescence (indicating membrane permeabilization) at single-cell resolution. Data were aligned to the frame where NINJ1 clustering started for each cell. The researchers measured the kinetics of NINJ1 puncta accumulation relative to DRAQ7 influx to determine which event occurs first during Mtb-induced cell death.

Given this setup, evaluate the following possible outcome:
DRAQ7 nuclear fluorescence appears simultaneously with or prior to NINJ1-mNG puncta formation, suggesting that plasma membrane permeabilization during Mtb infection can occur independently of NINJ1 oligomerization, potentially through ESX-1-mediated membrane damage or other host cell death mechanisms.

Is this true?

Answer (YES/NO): NO